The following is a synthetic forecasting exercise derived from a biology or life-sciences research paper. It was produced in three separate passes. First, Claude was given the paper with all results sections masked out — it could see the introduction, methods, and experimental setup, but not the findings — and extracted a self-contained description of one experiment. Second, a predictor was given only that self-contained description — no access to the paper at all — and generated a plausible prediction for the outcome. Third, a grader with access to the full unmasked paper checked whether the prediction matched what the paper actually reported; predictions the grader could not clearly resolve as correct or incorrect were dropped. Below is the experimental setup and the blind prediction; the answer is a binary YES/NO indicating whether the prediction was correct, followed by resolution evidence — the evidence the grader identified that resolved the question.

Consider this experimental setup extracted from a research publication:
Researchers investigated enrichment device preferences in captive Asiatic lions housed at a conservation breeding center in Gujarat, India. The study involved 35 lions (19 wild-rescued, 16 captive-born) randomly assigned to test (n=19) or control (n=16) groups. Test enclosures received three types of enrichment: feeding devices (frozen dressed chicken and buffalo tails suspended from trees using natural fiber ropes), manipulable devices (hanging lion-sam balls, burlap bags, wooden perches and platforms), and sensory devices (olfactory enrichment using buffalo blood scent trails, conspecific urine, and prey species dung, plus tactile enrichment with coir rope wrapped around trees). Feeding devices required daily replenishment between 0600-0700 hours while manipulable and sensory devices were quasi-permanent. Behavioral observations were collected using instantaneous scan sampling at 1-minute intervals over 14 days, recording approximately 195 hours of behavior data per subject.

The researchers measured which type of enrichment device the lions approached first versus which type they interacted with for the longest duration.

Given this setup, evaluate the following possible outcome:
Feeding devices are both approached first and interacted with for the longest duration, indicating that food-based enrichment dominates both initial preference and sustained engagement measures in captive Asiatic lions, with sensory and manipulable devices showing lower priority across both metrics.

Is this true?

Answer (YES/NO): NO